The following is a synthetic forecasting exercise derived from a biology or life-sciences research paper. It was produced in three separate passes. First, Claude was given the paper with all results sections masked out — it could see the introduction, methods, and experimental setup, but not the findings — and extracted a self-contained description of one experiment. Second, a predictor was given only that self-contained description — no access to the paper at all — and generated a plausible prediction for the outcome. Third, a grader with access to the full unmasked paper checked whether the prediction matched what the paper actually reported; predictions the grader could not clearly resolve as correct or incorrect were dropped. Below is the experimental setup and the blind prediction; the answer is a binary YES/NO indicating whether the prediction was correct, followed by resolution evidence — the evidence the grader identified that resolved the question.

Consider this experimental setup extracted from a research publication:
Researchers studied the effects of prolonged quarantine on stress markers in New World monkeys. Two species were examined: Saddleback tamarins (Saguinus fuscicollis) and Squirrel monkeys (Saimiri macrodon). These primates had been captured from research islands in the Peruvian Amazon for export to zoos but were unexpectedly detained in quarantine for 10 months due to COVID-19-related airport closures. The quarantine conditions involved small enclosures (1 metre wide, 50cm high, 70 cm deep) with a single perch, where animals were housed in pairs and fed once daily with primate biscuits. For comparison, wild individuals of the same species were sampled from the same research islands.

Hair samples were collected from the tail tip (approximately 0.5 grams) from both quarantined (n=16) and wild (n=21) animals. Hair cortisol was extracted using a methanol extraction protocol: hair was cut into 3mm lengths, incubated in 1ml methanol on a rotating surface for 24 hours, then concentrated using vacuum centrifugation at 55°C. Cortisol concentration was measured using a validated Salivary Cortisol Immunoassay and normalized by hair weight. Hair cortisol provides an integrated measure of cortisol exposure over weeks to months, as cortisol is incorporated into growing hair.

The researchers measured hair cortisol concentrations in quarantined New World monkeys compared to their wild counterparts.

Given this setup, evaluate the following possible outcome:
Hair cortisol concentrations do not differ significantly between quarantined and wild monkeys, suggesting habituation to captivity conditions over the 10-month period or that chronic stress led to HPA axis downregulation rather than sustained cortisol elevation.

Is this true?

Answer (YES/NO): NO